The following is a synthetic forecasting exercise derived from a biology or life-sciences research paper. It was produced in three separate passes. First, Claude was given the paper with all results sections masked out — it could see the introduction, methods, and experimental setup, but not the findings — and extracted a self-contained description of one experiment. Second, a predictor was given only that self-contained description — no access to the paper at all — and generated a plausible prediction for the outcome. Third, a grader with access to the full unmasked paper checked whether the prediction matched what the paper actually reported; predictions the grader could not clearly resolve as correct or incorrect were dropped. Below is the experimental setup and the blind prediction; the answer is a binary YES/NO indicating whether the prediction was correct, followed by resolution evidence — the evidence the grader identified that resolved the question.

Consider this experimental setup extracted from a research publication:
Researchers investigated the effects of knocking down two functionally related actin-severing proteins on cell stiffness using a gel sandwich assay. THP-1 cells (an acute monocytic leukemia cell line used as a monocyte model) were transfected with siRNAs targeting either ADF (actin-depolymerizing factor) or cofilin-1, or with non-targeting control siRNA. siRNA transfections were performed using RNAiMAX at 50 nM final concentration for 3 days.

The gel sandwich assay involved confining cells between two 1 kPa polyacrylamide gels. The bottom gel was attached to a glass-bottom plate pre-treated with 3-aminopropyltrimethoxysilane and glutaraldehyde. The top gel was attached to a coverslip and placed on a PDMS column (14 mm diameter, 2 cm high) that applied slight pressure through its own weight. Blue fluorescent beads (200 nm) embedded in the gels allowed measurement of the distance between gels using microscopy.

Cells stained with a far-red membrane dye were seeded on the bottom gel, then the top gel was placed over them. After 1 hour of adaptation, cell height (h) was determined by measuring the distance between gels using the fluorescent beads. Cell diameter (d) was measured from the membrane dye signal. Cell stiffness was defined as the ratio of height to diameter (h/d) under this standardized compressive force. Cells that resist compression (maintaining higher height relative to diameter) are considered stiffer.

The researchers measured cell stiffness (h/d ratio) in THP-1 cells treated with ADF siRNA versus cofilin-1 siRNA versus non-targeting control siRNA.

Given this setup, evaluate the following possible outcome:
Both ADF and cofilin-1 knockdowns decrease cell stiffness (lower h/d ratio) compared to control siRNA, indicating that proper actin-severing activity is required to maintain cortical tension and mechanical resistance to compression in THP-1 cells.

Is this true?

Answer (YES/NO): NO